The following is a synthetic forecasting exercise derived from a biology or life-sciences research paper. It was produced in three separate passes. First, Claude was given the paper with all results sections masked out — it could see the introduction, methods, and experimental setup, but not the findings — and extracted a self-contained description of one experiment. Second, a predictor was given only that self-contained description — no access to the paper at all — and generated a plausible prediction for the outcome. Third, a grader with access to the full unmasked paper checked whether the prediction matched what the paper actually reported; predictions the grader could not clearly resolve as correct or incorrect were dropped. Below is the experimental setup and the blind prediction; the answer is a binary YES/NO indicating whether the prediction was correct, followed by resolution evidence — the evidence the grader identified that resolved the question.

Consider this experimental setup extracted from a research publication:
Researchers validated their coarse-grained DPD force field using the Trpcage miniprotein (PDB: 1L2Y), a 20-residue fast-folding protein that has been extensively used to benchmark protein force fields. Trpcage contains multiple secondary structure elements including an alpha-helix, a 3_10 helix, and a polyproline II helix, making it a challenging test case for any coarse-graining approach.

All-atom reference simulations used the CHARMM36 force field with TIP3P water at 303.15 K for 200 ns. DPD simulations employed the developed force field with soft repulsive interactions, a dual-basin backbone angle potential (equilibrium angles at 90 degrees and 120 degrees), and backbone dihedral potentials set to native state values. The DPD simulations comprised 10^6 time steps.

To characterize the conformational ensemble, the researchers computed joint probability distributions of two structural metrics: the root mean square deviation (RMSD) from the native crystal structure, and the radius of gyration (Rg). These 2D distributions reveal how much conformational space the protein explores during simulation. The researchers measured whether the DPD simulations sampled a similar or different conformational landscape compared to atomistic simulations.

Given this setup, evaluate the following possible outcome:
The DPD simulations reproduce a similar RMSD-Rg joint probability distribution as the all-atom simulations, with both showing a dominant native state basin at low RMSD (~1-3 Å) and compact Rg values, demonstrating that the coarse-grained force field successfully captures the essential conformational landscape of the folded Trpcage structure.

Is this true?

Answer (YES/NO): NO